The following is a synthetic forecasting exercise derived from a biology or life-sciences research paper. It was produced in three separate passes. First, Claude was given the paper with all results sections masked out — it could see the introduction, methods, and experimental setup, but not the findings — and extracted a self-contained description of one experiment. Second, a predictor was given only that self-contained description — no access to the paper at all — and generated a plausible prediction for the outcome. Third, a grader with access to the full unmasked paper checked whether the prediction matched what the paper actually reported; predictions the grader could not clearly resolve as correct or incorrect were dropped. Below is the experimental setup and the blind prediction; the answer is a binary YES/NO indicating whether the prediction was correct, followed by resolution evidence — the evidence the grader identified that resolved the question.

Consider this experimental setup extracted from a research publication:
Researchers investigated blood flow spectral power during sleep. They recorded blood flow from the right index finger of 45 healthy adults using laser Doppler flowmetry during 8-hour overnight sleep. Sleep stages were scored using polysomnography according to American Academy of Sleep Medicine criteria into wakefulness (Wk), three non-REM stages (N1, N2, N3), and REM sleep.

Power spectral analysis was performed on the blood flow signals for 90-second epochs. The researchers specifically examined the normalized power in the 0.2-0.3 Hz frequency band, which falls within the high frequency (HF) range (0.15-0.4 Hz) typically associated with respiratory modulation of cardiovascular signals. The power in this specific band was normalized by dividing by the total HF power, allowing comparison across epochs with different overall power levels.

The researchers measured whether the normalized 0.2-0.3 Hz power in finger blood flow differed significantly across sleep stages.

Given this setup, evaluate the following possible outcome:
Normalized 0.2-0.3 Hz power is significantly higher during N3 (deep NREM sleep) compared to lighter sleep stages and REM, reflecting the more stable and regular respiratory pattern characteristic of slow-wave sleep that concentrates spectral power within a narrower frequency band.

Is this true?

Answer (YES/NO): YES